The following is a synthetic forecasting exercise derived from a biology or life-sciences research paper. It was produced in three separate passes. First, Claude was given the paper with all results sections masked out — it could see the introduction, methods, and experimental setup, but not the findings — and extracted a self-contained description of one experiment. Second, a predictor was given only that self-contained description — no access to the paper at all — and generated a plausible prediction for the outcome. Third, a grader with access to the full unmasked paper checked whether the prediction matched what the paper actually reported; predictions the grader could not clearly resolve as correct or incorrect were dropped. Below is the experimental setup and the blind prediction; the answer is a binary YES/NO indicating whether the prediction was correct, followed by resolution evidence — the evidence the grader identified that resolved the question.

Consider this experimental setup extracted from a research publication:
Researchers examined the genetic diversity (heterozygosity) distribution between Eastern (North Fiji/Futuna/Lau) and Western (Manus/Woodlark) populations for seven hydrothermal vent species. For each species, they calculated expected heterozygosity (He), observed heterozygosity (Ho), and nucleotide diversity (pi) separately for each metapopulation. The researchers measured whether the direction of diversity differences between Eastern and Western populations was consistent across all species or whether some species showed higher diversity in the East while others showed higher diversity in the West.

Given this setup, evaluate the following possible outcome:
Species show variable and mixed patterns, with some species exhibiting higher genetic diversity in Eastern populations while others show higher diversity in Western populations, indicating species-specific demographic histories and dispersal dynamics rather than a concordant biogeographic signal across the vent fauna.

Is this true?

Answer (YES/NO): YES